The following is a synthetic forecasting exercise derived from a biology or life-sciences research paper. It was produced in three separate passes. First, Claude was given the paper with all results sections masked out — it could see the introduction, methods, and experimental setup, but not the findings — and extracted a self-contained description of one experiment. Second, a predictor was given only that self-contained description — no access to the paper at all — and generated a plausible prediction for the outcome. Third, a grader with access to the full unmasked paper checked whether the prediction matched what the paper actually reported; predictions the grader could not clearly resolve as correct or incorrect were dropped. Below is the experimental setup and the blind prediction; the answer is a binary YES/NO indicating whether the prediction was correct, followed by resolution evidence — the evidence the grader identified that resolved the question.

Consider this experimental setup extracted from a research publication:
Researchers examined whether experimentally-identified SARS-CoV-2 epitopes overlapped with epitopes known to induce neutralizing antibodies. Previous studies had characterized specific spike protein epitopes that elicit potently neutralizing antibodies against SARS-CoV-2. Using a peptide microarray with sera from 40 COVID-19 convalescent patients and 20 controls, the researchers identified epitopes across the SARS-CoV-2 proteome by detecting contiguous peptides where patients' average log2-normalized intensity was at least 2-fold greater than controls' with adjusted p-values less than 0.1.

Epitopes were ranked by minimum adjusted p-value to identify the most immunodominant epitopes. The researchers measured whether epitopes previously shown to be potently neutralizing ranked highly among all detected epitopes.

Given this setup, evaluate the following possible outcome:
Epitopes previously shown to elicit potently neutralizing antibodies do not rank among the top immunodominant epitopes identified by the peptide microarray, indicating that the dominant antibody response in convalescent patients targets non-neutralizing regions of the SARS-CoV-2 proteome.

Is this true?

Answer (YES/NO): NO